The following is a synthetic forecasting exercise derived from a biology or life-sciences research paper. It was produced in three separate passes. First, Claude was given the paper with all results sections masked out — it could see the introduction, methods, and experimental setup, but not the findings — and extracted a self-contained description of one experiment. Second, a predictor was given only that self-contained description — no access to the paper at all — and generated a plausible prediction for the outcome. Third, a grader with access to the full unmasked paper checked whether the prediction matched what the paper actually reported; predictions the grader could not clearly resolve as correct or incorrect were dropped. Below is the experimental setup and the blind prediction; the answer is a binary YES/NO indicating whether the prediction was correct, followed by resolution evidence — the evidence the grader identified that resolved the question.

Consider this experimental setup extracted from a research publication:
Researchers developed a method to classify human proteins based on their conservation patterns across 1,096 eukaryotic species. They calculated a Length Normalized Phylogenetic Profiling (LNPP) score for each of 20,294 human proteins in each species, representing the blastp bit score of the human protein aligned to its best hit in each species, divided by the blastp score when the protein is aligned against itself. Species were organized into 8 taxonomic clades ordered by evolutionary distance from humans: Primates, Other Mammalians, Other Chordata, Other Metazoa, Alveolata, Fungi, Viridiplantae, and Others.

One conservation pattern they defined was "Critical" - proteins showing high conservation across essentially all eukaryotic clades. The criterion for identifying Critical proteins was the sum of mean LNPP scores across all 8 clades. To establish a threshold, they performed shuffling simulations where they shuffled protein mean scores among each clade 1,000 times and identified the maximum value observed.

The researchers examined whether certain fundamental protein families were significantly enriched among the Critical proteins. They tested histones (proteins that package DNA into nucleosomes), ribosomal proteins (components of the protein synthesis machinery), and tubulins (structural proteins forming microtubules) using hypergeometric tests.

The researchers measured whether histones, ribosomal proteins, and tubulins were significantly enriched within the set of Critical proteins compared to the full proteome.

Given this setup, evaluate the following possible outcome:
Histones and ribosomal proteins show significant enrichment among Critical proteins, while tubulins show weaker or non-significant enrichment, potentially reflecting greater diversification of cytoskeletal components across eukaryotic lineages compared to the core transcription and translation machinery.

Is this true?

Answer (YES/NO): NO